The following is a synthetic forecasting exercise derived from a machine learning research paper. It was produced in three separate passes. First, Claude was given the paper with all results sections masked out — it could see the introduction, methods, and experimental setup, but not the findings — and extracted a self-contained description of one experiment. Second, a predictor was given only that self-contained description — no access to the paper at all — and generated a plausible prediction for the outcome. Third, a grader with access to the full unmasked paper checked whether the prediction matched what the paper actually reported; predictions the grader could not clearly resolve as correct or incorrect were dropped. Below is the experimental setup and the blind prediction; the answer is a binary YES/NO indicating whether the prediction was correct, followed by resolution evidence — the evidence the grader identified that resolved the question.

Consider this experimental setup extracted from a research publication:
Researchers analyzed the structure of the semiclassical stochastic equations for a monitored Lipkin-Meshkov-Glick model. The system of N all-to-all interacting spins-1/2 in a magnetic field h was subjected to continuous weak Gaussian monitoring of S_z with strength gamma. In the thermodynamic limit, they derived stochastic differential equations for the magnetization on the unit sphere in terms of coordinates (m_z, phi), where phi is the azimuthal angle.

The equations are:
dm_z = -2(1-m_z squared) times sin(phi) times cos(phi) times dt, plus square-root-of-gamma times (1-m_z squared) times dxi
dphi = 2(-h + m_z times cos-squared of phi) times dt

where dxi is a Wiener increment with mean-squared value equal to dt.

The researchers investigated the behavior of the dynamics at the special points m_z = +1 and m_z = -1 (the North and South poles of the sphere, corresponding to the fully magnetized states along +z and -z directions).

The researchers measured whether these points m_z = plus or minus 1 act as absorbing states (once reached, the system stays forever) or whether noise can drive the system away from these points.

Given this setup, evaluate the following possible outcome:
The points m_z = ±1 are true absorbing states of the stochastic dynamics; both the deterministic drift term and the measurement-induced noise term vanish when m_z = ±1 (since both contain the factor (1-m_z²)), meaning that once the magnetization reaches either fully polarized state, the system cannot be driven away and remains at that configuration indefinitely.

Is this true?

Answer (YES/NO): YES